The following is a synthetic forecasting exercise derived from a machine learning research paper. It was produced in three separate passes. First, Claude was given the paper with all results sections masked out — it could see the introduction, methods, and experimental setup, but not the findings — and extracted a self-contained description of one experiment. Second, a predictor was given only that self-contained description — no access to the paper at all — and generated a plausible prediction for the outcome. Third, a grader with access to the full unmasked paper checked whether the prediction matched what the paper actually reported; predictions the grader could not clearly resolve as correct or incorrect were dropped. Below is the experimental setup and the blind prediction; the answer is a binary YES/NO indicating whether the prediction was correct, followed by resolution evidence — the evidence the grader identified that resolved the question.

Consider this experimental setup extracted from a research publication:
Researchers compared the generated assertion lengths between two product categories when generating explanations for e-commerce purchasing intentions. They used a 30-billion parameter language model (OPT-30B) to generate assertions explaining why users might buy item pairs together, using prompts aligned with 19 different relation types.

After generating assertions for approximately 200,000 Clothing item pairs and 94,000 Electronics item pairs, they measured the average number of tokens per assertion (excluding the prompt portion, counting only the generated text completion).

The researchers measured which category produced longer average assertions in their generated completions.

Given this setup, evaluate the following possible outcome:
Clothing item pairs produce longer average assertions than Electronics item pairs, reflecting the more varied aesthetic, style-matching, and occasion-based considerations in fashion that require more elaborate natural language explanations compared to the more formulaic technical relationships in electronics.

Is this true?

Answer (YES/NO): YES